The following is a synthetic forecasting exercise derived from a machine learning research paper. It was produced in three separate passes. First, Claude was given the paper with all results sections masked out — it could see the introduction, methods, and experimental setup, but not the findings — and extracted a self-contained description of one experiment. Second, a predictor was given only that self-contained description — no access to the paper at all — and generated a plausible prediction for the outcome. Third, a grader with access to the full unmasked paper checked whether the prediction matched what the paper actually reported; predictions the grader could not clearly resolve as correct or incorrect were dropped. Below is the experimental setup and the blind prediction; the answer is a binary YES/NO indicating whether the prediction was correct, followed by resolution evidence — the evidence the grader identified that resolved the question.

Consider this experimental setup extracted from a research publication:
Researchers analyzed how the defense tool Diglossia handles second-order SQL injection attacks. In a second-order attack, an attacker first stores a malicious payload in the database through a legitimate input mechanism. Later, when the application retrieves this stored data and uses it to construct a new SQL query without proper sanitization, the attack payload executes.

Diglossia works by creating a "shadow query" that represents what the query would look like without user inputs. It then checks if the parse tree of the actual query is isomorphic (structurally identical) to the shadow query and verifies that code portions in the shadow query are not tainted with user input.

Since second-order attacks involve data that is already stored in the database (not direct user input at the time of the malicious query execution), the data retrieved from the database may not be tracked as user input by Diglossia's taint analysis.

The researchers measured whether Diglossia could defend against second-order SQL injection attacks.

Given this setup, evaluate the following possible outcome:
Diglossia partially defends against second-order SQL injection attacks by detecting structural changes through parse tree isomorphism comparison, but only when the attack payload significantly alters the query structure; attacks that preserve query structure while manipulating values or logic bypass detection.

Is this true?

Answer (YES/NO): NO